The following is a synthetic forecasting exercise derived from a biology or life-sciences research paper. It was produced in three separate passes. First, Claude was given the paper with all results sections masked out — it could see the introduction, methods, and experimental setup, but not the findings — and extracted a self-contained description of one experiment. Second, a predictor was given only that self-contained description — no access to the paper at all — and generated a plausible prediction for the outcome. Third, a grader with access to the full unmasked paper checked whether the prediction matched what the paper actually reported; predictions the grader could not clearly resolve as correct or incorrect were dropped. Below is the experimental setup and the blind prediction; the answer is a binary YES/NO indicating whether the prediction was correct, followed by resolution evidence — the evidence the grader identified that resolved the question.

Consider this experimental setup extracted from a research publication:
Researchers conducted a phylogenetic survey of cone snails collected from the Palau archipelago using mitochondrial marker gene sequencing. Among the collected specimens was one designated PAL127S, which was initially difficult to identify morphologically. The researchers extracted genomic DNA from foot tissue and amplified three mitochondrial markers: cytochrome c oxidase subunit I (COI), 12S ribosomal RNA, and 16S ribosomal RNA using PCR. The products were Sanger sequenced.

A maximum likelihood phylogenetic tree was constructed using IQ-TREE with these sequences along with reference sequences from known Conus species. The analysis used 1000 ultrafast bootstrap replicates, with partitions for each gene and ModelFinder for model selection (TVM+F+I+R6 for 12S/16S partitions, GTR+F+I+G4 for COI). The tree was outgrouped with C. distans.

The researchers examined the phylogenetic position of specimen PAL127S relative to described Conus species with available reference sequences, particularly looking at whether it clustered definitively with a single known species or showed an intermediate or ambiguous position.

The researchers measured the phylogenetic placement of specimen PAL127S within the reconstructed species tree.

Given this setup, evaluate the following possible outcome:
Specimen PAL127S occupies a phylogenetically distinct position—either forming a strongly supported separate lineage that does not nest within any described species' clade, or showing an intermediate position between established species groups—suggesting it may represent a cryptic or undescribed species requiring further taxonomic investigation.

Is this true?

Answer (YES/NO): YES